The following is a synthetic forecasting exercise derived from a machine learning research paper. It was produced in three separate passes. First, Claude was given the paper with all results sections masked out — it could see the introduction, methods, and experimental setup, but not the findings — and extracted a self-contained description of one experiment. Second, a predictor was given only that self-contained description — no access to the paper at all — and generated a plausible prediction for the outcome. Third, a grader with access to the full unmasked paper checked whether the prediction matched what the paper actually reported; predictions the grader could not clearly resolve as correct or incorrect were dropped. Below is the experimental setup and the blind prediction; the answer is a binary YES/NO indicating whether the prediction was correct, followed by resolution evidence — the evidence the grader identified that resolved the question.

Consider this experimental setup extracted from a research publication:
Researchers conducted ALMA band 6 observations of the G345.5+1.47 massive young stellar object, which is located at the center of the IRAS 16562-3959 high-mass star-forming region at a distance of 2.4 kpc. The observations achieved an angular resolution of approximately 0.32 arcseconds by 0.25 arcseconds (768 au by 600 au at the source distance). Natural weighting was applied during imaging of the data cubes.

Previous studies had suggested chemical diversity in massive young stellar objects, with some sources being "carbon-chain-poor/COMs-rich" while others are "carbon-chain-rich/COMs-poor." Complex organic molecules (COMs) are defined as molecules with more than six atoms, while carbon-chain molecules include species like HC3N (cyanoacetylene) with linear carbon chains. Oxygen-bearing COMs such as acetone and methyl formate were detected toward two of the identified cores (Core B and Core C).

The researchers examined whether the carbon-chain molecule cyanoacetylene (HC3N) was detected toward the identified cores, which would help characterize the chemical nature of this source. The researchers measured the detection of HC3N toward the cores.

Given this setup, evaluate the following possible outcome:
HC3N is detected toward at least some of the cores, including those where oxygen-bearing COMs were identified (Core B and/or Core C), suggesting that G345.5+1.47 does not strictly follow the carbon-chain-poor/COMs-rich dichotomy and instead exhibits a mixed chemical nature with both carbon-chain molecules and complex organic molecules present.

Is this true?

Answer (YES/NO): YES